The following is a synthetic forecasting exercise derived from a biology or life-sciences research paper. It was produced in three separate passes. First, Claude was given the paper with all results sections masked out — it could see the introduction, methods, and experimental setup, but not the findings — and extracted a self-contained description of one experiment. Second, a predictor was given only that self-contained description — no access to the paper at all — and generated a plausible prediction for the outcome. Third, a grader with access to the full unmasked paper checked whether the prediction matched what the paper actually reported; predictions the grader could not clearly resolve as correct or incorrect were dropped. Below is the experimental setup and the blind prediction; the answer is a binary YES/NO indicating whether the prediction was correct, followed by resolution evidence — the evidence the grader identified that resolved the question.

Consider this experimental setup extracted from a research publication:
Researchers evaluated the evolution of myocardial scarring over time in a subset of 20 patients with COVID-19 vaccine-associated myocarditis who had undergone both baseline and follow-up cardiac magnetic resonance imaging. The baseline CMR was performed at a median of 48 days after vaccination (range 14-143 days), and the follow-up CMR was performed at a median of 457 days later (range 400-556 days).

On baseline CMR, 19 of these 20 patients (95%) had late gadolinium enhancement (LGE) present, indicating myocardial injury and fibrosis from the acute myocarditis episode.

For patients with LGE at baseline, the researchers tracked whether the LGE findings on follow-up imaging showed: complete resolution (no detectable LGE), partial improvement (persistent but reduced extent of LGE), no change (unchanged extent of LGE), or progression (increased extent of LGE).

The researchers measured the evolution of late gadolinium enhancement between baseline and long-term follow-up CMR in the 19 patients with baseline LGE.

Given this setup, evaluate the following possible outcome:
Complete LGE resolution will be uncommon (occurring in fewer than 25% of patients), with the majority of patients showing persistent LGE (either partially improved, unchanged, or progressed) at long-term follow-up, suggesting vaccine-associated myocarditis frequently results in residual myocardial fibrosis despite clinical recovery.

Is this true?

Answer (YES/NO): NO